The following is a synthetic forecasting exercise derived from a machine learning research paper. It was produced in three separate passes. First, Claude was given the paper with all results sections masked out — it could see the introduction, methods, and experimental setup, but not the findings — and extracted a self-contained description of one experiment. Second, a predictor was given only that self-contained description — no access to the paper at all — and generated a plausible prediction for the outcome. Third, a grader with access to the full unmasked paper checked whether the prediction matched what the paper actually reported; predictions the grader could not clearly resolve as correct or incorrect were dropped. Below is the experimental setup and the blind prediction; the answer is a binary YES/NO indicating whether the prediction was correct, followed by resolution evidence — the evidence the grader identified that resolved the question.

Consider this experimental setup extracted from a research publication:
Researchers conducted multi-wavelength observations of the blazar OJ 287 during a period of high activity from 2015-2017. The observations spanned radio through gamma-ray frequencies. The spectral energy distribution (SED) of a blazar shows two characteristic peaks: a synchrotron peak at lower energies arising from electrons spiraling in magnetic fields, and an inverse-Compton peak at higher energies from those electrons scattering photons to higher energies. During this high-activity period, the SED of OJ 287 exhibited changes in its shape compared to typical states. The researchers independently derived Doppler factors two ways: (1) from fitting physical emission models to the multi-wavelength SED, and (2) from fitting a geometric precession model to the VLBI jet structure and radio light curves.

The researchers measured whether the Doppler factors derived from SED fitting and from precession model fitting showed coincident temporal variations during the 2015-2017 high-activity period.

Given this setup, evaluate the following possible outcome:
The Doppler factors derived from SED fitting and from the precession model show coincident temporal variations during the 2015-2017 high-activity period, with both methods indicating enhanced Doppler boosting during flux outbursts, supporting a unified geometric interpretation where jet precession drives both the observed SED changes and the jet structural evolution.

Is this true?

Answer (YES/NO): YES